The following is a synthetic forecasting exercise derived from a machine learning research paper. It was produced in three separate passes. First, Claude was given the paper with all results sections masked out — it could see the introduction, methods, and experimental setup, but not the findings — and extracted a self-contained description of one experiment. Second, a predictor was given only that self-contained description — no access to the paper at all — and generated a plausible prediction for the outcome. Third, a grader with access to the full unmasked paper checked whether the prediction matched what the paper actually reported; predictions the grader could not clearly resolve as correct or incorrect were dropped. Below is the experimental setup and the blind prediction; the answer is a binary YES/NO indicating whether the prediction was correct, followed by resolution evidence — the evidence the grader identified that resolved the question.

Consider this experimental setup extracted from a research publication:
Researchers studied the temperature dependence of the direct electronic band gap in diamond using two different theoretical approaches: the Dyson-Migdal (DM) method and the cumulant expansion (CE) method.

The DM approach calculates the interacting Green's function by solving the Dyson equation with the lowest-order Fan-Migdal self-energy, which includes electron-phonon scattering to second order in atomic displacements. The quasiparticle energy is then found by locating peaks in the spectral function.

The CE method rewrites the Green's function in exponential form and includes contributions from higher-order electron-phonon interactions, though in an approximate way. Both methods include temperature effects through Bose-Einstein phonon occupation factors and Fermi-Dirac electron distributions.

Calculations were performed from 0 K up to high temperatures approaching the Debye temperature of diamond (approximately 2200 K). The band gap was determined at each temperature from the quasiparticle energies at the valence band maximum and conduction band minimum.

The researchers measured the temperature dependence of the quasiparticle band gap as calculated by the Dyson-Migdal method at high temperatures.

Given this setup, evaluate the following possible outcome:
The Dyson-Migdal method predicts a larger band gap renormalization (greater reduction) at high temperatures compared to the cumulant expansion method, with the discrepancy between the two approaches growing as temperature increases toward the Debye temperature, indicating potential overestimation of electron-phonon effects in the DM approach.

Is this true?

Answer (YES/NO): NO